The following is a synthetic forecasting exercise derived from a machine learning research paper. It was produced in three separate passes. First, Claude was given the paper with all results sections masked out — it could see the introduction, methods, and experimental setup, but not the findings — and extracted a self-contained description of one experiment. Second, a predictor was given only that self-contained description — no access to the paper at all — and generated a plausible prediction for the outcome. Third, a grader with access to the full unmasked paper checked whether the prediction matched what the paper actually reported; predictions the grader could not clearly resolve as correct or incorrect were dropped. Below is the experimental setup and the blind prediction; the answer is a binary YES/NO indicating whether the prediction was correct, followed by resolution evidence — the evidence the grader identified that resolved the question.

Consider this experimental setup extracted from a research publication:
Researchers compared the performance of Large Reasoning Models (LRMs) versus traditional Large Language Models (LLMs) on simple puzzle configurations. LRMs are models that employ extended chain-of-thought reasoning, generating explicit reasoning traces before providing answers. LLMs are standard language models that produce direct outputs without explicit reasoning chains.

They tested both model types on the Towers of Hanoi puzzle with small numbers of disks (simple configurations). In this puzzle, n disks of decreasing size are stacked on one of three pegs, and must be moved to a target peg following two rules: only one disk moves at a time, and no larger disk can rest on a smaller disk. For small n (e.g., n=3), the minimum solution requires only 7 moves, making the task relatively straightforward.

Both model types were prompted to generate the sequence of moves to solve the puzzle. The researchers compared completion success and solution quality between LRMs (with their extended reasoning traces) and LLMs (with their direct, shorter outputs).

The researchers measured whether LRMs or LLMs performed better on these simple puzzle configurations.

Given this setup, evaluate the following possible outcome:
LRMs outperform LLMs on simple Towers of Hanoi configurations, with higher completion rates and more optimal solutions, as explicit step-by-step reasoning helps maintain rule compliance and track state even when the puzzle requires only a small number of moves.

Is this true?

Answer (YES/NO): NO